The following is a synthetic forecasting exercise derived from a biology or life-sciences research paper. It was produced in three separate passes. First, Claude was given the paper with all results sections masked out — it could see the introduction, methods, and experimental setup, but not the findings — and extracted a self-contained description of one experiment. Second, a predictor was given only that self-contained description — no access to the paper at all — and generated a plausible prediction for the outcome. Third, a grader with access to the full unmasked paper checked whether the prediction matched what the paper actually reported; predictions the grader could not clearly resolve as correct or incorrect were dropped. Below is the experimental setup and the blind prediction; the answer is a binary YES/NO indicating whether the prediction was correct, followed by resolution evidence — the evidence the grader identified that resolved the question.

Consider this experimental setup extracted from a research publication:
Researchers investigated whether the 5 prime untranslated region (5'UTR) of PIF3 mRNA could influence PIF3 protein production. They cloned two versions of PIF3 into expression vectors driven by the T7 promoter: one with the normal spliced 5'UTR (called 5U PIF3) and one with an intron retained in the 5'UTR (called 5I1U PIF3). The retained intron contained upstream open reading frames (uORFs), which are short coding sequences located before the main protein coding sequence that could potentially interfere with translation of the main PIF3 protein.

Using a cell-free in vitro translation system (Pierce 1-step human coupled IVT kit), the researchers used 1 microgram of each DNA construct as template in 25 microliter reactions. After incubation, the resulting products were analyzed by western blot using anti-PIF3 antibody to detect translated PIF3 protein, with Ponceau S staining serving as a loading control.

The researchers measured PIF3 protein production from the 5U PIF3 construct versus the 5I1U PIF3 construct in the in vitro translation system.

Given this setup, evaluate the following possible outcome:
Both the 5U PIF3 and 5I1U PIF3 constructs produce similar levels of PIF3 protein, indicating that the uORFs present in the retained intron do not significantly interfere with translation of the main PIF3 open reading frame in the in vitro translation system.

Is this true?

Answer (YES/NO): NO